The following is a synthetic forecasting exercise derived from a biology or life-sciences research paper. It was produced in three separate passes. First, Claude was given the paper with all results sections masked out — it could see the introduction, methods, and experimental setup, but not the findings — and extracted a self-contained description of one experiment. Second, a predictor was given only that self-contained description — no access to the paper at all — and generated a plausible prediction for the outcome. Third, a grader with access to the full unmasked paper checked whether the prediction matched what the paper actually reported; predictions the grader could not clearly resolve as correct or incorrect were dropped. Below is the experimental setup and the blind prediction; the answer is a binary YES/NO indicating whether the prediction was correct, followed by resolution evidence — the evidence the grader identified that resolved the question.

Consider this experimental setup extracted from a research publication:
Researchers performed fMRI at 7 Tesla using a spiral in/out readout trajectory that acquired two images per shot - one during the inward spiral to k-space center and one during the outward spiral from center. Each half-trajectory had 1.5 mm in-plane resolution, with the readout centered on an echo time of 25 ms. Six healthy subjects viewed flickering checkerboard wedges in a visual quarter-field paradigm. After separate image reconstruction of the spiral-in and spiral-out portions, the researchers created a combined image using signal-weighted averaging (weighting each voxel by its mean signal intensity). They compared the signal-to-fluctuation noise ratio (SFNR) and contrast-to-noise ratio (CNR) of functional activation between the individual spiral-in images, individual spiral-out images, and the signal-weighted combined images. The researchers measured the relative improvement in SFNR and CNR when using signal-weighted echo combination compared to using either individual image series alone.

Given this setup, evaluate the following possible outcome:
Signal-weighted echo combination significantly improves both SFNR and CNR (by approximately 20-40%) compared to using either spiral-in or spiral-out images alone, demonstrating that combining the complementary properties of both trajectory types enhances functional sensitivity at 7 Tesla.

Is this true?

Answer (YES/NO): NO